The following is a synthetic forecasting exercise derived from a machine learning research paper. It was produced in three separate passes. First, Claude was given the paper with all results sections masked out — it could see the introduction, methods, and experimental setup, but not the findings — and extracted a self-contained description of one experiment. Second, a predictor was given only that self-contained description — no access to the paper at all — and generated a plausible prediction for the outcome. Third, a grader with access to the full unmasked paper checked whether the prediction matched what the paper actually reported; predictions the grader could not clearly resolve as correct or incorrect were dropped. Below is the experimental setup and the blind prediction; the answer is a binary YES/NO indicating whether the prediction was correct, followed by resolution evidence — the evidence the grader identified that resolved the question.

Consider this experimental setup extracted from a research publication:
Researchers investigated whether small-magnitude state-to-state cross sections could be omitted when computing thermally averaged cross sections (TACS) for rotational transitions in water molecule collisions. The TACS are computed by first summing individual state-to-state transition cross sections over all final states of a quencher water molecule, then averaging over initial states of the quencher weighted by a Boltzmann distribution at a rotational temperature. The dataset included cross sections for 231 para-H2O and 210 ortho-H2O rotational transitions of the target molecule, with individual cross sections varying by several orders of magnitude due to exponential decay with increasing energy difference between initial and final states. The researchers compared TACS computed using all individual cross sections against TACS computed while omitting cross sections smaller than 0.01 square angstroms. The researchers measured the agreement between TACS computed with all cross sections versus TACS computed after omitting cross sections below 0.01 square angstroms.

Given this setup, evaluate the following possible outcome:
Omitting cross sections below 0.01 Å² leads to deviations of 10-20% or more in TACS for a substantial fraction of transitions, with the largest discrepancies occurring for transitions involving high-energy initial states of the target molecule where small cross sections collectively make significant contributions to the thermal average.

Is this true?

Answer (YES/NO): NO